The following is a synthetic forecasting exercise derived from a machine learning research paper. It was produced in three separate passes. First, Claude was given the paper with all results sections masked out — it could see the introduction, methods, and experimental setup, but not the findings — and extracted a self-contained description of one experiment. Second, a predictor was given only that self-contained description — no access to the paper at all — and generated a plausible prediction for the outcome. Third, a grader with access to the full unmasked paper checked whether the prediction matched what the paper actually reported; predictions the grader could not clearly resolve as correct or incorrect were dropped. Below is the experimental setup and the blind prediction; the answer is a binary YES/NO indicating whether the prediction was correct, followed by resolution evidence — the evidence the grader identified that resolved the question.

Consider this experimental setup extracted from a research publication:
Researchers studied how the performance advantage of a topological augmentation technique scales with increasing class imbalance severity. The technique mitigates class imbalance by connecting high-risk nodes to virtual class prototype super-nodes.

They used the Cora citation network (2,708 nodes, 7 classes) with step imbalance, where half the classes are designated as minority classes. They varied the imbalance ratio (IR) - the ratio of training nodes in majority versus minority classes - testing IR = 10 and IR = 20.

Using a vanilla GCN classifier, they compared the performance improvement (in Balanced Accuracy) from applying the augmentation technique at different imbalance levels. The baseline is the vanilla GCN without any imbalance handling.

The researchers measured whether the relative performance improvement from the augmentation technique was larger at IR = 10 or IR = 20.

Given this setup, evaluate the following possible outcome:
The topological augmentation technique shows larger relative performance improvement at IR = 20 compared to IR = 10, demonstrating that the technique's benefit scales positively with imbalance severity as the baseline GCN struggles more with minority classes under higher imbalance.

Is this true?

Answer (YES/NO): YES